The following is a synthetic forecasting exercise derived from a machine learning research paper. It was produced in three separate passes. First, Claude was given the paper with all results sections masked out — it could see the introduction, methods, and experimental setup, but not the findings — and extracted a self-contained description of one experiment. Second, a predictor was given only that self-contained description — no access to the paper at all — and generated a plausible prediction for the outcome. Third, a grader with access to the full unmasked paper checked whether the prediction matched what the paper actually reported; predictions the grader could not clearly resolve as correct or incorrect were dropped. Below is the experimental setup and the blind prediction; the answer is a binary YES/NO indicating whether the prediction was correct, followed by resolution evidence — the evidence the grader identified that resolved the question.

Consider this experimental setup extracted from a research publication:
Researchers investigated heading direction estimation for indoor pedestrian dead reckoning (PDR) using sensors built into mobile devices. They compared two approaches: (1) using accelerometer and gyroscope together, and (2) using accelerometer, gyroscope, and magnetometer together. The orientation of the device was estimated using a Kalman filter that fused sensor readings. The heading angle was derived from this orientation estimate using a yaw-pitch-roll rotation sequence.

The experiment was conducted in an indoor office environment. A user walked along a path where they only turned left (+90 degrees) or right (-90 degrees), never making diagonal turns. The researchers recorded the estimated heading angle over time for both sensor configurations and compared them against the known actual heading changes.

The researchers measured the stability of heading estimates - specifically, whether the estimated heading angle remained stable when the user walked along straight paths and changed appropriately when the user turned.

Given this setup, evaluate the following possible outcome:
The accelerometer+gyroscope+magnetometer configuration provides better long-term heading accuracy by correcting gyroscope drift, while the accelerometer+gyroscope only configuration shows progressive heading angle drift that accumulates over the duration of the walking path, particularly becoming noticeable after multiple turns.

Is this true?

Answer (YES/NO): NO